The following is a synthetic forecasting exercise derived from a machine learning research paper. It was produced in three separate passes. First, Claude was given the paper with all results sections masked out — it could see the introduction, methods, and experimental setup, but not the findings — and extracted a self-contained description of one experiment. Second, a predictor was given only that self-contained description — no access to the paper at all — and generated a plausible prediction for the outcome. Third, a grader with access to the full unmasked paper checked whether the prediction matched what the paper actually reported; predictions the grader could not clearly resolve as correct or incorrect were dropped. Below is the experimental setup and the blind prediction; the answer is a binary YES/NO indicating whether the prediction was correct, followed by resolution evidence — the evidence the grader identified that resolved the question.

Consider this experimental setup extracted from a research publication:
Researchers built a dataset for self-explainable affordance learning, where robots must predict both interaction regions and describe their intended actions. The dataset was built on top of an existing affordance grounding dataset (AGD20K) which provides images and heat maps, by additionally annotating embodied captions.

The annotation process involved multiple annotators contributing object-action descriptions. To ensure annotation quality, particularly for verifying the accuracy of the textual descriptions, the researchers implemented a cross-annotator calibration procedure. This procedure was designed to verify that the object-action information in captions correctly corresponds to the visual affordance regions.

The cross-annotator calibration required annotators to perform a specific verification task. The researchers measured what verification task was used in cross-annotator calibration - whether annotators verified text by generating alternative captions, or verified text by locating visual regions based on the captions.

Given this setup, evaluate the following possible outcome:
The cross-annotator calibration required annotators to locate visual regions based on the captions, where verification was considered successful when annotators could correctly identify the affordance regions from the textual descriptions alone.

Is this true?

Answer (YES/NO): YES